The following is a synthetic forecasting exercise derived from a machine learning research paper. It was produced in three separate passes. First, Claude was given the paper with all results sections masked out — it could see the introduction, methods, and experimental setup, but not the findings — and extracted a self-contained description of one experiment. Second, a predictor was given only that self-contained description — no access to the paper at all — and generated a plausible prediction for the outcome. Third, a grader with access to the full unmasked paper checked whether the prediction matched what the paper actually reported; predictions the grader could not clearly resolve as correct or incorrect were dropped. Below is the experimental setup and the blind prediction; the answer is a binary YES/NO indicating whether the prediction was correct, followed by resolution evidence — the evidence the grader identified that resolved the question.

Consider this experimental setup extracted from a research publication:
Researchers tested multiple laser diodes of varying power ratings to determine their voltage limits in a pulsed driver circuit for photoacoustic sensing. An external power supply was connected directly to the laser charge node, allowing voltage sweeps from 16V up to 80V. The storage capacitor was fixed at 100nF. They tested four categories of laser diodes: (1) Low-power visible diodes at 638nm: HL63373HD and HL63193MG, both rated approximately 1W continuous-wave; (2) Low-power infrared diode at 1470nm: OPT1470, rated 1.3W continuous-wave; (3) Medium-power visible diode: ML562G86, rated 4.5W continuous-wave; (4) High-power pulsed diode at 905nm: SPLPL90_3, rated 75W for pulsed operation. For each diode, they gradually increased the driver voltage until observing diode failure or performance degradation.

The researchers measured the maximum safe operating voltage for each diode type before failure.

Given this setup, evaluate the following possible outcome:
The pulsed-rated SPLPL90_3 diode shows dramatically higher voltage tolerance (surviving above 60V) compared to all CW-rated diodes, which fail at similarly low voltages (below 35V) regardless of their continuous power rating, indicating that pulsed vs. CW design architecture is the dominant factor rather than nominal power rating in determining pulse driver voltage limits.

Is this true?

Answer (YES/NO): YES